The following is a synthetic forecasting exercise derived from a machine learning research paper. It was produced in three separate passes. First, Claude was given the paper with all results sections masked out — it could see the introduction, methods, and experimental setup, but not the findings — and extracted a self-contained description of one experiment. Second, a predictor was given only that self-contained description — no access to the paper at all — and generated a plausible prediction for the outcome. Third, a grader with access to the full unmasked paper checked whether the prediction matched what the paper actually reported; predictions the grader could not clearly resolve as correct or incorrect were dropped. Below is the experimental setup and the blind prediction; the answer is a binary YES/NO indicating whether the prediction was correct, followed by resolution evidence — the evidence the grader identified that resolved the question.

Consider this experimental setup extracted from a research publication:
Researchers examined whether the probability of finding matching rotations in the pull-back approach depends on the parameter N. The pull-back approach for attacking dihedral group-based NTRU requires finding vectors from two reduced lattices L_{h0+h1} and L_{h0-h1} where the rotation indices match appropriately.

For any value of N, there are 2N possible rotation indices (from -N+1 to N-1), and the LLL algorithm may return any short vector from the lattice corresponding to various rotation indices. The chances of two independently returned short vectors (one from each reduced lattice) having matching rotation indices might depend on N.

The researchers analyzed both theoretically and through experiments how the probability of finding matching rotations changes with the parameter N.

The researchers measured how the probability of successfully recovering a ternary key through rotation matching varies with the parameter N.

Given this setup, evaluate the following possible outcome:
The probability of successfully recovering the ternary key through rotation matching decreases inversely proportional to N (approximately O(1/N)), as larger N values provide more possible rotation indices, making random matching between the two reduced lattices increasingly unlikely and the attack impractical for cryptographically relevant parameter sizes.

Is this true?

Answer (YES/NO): NO